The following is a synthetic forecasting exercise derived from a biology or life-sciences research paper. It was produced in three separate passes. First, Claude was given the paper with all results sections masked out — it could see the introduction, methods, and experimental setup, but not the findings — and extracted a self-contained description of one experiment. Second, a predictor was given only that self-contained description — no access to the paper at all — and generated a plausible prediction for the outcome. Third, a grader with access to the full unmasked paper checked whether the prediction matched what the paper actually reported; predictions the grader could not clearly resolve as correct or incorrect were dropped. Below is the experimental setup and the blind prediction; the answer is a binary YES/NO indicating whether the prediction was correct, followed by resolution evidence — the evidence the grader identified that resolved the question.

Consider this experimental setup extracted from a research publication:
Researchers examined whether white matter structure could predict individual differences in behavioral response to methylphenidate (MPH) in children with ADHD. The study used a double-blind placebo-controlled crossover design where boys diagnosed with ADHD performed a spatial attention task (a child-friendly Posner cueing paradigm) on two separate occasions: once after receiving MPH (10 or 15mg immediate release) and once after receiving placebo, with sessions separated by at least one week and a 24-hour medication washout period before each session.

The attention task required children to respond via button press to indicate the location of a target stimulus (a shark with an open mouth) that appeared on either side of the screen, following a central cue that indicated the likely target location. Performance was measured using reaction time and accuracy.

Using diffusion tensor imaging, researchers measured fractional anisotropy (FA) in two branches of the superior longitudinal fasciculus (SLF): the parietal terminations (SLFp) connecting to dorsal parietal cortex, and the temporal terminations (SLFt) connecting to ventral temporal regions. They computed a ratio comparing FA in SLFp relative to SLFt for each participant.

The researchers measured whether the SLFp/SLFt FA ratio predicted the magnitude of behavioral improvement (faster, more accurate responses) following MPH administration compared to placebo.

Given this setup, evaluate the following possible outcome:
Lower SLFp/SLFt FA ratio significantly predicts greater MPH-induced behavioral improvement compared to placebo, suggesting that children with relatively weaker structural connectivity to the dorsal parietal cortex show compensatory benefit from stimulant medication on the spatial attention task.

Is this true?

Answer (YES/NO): NO